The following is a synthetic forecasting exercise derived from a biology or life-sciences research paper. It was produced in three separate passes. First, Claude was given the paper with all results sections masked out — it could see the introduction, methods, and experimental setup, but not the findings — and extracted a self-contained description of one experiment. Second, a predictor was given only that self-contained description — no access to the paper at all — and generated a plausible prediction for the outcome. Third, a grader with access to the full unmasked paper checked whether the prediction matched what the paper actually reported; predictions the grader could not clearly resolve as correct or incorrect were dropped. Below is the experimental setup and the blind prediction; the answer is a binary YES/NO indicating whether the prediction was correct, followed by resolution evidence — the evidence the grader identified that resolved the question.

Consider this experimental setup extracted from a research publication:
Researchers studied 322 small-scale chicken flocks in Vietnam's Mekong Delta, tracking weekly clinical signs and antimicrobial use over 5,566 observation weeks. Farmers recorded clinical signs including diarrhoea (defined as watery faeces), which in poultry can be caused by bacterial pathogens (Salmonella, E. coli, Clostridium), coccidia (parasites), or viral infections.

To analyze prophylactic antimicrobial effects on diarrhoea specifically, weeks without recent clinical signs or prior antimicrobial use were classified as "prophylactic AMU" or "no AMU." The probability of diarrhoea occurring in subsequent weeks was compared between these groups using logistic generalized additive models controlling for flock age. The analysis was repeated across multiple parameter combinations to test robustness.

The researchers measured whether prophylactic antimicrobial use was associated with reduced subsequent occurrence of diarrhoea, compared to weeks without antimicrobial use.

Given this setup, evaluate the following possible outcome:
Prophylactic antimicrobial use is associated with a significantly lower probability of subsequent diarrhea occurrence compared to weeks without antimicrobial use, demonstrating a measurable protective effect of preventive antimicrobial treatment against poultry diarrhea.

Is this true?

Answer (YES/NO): NO